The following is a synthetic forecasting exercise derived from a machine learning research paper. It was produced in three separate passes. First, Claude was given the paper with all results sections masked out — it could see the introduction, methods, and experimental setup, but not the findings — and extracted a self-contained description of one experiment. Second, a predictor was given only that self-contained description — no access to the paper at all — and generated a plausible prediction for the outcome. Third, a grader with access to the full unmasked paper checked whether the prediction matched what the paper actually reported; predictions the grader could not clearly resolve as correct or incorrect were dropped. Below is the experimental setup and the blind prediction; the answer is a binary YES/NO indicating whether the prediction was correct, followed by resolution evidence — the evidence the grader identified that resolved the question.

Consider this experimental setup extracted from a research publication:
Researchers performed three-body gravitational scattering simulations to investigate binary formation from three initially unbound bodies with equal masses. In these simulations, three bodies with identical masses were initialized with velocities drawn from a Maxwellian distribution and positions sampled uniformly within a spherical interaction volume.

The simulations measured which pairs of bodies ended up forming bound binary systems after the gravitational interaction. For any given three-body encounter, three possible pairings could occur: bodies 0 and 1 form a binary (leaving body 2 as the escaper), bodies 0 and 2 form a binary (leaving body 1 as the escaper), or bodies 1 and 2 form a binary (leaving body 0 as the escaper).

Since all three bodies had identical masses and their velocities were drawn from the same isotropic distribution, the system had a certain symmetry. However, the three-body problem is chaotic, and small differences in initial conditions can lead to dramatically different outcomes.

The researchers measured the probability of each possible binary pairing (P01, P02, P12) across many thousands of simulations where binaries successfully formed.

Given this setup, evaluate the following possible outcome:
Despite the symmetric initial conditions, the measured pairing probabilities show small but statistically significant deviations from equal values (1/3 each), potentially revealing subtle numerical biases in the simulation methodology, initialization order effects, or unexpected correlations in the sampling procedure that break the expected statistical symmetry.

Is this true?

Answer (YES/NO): NO